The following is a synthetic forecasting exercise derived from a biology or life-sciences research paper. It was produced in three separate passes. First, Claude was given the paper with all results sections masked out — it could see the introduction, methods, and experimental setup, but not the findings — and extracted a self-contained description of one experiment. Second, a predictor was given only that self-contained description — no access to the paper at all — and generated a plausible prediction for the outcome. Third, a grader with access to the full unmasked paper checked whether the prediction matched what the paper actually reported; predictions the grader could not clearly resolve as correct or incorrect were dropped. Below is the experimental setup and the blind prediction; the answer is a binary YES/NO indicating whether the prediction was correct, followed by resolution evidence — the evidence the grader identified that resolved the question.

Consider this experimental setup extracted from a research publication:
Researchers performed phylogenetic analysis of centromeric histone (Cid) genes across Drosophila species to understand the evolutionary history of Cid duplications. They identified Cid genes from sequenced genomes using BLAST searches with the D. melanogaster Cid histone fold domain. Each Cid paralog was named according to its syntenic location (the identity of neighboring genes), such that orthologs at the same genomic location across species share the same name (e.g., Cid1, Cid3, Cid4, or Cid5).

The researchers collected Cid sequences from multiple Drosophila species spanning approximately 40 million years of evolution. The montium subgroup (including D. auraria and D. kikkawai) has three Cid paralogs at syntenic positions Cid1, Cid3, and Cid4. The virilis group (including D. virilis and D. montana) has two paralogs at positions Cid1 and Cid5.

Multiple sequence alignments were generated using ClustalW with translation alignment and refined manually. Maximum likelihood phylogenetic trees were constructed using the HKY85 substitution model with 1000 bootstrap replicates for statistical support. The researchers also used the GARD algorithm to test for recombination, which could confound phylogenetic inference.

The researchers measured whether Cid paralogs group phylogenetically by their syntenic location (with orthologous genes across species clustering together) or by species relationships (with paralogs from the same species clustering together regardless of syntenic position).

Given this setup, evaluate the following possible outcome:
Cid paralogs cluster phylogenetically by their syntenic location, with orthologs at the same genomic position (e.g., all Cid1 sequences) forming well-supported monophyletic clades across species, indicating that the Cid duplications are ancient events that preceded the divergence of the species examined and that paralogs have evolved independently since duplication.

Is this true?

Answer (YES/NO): NO